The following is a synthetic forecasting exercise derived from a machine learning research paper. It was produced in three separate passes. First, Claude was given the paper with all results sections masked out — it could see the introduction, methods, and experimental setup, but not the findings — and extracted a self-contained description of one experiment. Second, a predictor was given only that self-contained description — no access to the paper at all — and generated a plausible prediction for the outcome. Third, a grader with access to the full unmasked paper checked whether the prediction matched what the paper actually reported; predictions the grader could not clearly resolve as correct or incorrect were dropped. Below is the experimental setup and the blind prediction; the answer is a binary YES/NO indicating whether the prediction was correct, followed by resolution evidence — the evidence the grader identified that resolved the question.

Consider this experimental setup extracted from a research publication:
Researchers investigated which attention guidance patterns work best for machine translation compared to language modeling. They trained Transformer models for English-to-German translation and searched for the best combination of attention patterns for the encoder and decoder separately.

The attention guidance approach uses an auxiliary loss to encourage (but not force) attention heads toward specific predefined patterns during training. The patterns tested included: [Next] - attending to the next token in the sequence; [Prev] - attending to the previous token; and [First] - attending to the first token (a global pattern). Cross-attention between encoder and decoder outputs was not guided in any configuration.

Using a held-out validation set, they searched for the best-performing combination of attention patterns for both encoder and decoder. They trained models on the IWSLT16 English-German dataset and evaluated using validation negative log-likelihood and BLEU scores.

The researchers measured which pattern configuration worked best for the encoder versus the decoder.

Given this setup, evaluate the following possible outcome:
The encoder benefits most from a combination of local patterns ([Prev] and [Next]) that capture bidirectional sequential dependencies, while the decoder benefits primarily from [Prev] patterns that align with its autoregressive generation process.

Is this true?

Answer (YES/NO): NO